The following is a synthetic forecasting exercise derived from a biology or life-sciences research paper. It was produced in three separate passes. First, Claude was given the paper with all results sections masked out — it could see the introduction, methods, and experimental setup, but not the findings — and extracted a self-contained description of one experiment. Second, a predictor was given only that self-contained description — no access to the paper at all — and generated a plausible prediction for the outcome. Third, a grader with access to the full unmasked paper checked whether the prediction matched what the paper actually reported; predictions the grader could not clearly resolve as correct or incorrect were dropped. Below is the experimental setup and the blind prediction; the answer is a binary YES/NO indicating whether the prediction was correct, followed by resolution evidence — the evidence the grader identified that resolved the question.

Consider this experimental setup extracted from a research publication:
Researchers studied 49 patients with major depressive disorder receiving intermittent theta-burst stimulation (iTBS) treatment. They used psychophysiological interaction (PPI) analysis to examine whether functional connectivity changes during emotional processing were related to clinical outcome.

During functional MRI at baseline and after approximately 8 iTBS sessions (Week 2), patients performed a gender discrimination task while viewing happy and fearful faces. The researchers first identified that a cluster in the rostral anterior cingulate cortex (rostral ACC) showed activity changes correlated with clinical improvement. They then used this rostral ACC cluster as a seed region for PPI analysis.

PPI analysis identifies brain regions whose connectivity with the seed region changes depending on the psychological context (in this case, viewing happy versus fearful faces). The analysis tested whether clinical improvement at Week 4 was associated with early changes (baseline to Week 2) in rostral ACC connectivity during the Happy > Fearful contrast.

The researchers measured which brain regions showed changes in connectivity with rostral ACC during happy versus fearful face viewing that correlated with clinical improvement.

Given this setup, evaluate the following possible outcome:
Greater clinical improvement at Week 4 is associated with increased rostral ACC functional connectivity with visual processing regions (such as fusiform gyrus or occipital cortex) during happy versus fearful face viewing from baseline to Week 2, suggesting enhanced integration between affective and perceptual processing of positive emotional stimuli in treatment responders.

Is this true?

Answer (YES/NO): YES